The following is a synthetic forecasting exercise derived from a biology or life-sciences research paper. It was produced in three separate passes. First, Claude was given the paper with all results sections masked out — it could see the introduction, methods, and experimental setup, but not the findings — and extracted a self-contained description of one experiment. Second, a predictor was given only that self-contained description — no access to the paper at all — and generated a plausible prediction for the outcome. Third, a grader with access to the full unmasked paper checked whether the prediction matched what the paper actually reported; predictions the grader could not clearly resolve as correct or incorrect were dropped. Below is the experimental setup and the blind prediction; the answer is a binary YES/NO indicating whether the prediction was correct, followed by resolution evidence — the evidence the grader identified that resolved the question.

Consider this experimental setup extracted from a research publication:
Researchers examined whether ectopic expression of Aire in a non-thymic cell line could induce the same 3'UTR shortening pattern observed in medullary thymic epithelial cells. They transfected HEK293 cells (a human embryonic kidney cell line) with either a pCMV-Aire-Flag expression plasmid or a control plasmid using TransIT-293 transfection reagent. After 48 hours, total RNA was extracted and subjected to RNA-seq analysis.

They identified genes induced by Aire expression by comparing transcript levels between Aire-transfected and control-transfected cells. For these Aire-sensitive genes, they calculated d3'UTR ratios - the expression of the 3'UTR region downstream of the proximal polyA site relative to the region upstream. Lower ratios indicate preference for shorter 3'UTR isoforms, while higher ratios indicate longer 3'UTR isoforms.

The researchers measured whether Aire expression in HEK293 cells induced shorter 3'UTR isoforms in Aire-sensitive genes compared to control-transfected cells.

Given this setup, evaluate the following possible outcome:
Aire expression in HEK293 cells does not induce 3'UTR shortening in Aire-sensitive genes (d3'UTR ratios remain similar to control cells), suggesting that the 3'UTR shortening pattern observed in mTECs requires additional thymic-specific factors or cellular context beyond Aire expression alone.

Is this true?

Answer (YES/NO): NO